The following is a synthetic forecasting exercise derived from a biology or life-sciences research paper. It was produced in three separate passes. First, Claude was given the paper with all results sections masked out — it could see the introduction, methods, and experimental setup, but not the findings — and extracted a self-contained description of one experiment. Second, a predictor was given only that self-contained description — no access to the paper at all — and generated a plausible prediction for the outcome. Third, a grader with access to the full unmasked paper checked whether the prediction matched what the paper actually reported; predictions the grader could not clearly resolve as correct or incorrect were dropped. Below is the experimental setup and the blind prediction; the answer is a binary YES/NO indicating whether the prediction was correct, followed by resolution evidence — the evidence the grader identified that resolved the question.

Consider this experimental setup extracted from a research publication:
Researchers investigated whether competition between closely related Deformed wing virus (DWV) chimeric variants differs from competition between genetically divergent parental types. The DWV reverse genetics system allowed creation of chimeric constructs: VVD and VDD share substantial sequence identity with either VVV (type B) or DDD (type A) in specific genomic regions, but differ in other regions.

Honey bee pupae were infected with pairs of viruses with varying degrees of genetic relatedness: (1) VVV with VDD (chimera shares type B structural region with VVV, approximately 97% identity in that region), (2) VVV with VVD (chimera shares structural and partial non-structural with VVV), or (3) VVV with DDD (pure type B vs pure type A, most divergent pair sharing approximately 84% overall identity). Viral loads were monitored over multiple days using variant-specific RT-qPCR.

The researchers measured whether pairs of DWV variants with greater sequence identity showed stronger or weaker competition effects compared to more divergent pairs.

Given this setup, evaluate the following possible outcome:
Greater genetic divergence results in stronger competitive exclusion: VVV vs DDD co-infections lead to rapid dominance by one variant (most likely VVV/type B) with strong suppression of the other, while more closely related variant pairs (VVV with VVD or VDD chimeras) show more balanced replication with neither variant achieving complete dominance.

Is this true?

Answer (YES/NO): NO